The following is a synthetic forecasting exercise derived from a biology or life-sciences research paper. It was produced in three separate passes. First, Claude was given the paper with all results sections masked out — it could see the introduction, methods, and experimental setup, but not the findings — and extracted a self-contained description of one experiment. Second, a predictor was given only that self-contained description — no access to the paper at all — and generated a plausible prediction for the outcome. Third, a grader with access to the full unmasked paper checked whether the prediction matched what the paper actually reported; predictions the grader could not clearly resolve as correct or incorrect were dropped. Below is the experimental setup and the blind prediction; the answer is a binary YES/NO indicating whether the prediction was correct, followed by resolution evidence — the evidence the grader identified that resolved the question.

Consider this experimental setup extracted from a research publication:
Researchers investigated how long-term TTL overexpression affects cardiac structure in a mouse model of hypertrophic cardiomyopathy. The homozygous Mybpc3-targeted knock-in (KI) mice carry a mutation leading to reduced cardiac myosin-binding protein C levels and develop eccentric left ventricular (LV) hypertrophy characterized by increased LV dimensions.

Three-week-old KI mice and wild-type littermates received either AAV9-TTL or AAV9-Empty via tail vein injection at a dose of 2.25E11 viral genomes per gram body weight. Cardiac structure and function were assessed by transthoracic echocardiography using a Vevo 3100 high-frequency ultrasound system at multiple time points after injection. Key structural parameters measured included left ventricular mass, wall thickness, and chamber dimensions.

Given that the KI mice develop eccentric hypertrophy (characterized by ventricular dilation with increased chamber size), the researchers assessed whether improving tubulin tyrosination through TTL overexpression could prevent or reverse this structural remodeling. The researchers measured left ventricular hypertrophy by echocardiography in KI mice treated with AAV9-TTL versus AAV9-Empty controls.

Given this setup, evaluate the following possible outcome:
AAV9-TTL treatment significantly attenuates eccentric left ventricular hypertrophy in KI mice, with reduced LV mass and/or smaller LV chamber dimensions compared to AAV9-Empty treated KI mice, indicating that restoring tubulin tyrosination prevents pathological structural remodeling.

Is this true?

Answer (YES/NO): NO